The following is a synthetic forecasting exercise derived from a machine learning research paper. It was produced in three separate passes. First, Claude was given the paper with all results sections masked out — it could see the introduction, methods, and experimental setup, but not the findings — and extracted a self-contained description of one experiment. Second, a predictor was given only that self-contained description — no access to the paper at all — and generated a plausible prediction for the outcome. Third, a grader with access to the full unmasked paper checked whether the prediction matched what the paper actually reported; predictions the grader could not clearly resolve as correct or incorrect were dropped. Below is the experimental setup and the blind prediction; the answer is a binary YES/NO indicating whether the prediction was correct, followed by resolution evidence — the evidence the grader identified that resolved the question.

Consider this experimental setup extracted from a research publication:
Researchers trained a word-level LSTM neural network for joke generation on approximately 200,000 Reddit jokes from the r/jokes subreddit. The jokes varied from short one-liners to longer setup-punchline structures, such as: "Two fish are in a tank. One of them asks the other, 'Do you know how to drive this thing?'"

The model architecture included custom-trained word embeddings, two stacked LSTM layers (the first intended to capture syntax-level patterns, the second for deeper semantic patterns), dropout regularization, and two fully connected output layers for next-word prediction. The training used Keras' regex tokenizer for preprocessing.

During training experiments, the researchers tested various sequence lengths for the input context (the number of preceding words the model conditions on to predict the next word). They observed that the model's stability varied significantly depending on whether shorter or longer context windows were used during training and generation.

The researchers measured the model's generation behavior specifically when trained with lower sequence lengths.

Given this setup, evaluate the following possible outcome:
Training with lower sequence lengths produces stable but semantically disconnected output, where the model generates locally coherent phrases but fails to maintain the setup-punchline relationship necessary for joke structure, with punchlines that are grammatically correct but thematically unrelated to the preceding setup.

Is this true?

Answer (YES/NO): NO